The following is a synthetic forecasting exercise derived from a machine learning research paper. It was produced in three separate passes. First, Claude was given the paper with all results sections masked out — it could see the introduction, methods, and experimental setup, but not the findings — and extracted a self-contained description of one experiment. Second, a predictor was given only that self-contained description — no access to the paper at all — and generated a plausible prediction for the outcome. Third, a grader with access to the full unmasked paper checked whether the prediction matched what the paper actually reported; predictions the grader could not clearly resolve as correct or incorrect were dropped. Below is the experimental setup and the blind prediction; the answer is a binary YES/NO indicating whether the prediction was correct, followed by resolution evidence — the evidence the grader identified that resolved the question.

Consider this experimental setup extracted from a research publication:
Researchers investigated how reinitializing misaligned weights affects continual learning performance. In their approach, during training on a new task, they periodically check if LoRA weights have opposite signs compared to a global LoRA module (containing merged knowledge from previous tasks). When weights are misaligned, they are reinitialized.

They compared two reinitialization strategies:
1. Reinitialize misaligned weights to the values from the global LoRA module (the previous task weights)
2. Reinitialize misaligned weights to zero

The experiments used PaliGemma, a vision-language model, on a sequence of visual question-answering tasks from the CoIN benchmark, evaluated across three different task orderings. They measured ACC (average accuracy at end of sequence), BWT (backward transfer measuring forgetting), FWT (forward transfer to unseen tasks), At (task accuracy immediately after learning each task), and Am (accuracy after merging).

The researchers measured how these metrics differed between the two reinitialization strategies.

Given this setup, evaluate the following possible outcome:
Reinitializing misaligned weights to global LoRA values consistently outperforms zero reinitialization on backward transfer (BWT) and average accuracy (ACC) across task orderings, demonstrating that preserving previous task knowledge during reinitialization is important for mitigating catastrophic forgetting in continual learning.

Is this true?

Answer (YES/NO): NO